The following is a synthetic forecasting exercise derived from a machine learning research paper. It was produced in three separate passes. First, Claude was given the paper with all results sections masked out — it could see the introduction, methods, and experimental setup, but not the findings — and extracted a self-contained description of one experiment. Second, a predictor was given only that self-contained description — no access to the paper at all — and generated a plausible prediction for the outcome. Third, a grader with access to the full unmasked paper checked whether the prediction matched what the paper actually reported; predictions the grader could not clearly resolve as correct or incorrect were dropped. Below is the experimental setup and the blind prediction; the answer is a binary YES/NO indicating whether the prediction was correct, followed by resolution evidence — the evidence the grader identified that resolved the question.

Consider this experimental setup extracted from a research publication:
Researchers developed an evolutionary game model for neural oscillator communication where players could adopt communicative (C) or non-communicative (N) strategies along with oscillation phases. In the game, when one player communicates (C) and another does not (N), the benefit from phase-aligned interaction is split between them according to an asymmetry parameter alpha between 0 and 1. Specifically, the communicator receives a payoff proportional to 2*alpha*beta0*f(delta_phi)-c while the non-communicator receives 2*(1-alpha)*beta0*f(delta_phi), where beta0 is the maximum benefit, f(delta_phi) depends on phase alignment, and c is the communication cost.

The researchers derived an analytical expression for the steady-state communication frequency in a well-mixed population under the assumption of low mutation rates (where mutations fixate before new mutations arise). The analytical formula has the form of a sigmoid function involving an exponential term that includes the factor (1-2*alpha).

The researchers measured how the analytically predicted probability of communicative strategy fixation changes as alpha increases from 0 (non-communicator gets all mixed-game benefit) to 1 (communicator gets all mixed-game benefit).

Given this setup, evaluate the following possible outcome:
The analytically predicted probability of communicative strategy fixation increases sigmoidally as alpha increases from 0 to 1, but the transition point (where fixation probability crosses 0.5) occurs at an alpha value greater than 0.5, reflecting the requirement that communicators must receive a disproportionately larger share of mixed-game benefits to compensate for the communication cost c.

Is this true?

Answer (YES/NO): YES